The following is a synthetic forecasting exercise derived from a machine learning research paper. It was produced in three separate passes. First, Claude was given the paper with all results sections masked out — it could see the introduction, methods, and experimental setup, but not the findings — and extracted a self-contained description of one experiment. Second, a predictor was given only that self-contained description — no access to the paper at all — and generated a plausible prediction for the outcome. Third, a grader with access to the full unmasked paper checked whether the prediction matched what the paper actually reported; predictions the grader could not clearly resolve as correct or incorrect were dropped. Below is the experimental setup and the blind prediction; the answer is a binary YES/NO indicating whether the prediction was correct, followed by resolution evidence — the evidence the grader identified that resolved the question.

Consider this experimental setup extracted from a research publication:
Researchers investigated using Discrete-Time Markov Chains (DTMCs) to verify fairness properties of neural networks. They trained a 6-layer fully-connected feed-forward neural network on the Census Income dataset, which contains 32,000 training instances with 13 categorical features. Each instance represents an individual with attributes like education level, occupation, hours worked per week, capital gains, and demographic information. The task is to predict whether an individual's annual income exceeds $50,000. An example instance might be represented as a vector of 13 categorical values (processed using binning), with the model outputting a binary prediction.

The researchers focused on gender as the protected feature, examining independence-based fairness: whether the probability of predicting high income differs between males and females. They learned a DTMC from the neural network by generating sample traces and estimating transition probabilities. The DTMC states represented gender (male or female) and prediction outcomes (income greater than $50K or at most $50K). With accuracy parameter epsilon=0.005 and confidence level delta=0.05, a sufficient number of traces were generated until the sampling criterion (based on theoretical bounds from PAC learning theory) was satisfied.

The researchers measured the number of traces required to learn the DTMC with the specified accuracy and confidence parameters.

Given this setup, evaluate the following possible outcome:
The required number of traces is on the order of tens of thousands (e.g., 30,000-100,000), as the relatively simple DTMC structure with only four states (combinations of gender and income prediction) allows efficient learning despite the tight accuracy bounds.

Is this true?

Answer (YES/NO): NO